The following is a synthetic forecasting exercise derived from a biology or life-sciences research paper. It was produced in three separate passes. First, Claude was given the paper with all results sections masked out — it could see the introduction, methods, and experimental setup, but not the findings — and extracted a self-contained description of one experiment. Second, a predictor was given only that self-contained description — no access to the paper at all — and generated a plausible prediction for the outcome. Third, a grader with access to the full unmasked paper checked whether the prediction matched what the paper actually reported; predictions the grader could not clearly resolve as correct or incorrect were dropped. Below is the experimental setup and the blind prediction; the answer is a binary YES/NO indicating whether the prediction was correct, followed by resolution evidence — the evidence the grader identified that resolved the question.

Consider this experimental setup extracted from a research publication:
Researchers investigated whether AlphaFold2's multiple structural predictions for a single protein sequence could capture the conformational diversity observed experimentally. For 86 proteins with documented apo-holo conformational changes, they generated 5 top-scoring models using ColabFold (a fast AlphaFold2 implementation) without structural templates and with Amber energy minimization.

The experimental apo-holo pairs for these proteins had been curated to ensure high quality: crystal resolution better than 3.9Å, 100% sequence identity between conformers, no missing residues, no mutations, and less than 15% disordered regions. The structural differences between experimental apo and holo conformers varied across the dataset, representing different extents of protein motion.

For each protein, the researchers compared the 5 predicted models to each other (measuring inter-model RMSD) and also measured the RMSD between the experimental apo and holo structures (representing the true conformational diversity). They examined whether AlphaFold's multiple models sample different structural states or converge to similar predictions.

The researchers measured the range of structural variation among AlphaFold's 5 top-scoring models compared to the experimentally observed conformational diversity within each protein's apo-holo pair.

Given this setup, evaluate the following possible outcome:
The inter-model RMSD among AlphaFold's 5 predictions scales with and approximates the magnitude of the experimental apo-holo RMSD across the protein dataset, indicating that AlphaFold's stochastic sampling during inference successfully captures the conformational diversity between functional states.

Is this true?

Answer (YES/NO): NO